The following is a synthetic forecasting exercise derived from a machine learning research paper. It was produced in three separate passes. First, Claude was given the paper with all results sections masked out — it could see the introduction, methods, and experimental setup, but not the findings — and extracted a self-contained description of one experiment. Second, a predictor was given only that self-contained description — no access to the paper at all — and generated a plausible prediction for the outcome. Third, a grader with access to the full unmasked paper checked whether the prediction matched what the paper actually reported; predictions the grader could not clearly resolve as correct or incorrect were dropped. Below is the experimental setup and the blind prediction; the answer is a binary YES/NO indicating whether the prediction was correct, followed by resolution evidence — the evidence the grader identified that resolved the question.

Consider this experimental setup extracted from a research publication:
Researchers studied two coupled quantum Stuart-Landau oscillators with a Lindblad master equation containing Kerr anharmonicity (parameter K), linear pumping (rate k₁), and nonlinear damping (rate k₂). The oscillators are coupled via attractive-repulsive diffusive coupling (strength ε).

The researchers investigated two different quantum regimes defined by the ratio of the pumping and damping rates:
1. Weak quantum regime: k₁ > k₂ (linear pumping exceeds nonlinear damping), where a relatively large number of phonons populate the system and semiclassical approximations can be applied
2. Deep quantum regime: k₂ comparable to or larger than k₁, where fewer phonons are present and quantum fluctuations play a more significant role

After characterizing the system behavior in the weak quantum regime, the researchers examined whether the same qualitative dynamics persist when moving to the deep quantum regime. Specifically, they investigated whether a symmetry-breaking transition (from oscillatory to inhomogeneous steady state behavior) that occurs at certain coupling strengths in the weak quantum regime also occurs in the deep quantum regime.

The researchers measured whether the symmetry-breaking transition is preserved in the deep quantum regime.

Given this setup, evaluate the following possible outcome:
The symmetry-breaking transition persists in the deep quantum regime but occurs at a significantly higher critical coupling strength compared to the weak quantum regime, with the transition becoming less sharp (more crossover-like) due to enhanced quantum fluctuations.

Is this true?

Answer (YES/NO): NO